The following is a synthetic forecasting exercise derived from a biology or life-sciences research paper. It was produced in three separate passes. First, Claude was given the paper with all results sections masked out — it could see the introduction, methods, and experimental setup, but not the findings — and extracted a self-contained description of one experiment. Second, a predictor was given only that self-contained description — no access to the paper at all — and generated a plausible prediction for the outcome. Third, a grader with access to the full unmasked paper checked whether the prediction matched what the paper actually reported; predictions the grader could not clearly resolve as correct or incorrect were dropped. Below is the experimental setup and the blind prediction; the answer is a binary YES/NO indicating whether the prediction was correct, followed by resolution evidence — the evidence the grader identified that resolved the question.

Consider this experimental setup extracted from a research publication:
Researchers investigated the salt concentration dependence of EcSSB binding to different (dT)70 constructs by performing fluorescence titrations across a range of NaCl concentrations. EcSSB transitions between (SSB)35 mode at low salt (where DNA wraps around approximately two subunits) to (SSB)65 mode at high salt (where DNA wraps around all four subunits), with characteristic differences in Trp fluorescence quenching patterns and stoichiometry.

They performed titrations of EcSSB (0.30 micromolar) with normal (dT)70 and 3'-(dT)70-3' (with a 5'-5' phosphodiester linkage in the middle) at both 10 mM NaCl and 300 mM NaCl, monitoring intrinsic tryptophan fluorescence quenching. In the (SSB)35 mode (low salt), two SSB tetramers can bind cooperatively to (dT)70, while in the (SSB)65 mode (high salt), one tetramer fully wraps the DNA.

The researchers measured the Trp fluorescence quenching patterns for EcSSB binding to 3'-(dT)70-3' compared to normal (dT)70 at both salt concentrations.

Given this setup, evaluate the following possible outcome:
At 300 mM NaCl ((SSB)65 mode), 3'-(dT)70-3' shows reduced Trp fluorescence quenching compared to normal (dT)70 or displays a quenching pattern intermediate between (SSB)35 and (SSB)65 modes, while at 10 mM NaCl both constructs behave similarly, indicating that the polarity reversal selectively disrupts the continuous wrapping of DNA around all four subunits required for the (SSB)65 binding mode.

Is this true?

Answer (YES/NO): NO